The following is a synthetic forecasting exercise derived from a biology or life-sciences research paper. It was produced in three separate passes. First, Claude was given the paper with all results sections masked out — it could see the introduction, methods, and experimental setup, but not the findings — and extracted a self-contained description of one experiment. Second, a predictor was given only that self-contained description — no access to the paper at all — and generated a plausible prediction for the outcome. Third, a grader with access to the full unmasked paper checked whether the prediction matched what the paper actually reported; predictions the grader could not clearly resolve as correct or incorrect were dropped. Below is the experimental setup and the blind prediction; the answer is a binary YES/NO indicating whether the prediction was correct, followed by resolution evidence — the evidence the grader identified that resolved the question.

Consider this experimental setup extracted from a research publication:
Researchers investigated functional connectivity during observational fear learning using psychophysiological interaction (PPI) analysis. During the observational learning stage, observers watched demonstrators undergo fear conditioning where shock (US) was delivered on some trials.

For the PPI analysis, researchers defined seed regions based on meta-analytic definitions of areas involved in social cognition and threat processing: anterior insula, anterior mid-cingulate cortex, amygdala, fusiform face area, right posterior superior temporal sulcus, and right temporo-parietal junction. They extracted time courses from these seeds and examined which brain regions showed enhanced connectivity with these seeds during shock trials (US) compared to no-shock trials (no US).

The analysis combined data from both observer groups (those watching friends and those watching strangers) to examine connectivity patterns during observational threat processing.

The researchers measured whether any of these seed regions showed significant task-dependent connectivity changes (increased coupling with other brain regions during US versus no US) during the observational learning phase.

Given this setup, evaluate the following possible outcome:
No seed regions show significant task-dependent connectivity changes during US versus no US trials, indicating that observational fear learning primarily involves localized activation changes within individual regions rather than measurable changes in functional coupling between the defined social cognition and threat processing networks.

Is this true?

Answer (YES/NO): NO